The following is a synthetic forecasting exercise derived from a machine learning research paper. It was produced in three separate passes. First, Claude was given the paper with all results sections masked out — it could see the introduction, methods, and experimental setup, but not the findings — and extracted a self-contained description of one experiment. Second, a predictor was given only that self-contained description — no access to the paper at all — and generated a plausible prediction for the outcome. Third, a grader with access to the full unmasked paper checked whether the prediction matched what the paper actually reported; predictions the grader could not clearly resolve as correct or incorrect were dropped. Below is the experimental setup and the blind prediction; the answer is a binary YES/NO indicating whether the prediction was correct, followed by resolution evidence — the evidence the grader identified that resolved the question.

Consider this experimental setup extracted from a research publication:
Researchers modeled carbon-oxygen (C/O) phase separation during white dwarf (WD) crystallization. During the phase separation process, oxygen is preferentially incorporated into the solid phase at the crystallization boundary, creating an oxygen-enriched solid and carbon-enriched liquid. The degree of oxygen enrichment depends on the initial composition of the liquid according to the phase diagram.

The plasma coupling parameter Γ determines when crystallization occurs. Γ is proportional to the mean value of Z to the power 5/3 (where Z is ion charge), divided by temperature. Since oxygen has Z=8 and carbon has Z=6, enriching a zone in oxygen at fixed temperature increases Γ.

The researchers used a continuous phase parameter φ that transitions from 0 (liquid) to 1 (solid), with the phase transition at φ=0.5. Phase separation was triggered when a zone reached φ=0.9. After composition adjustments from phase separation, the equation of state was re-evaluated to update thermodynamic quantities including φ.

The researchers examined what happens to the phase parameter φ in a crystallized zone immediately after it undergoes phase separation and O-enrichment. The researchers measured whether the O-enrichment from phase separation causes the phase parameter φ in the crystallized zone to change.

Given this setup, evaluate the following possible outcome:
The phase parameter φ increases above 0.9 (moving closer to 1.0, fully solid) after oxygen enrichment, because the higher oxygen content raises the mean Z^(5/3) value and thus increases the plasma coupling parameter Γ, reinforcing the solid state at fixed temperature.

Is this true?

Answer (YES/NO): YES